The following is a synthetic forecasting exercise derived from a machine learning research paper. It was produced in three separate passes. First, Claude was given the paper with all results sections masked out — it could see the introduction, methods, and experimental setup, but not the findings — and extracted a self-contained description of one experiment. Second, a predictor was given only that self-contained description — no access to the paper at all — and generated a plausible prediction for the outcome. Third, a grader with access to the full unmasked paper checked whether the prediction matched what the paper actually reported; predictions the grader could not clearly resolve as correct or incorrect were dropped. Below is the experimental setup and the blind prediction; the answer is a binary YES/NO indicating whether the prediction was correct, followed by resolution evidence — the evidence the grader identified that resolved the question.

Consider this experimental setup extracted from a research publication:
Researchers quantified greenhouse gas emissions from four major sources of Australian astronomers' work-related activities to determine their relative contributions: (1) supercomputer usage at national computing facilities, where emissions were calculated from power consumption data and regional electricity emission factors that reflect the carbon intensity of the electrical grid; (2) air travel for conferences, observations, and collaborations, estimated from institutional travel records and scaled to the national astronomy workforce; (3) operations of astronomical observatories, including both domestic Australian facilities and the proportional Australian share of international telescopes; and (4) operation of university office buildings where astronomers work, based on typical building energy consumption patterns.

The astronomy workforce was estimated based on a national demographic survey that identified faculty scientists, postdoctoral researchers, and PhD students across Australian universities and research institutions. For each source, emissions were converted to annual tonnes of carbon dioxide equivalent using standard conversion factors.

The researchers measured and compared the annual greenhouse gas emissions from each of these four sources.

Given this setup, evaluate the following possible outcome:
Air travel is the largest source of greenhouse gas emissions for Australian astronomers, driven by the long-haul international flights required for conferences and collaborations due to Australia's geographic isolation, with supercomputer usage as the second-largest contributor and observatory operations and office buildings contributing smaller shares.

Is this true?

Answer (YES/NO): NO